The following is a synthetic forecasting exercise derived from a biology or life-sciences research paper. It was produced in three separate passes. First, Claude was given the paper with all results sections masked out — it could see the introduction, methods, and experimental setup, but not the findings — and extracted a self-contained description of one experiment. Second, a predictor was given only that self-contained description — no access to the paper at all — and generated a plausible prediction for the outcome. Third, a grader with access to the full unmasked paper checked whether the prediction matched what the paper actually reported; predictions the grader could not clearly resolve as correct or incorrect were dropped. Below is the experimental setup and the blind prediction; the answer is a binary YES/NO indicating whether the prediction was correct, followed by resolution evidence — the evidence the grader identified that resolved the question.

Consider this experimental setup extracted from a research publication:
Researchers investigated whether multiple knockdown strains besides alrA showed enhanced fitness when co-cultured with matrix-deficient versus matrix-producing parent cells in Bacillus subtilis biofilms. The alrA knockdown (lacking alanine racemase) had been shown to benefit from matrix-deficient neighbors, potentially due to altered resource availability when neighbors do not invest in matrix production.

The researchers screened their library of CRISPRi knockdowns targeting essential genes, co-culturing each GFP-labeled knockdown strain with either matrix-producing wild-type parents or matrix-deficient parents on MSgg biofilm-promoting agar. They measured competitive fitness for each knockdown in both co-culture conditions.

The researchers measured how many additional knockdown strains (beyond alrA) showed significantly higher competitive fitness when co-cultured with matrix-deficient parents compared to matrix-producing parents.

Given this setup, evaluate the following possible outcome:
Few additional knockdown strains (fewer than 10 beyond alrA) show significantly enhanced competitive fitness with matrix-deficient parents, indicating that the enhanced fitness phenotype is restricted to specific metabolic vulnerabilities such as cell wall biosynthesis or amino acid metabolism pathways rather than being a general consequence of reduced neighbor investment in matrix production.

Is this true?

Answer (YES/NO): YES